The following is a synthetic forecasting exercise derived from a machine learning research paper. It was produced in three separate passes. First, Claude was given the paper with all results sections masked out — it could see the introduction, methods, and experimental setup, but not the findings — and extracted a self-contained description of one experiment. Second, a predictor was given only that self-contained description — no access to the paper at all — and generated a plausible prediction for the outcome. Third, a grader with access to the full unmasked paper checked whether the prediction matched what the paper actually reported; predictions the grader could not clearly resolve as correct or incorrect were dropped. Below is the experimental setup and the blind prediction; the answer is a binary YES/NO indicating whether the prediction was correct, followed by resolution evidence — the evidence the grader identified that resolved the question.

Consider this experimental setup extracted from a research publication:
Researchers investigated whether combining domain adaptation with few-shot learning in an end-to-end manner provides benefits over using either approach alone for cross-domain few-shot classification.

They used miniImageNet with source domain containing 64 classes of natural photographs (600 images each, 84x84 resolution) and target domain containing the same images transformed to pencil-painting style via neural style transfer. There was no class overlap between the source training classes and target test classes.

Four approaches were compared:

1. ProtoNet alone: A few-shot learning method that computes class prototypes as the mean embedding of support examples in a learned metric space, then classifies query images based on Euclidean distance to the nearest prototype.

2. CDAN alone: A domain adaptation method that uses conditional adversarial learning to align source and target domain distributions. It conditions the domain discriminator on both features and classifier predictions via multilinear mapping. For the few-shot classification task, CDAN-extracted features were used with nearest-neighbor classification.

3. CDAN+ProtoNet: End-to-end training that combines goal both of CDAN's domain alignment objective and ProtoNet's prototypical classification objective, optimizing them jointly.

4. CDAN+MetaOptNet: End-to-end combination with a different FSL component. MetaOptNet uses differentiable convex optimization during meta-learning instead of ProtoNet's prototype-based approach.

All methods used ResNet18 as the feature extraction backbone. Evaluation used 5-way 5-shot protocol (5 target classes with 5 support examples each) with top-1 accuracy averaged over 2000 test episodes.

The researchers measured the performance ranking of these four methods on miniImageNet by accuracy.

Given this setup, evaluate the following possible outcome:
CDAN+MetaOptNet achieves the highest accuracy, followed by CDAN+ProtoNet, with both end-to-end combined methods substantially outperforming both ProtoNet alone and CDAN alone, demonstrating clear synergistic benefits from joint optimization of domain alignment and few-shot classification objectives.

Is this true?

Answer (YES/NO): YES